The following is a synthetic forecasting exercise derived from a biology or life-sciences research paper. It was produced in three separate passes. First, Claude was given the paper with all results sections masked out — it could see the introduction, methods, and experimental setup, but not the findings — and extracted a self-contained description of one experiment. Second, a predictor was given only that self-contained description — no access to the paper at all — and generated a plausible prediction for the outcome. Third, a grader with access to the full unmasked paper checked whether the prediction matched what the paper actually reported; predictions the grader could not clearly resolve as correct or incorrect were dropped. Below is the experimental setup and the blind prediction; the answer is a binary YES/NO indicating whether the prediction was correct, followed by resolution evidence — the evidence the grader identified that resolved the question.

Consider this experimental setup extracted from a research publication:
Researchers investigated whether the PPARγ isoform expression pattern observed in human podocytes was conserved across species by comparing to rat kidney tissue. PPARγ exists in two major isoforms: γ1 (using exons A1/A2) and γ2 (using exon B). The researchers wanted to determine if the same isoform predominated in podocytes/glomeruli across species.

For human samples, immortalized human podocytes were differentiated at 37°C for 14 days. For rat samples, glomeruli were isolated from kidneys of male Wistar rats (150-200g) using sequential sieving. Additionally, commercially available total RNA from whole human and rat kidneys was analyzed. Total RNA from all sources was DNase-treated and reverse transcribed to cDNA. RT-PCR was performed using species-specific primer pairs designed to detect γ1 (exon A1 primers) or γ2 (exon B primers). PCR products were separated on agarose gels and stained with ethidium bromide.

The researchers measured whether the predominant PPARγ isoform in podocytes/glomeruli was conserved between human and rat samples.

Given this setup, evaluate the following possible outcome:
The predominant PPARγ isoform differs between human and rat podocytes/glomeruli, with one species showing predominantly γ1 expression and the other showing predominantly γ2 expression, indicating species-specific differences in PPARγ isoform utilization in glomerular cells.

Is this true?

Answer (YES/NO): NO